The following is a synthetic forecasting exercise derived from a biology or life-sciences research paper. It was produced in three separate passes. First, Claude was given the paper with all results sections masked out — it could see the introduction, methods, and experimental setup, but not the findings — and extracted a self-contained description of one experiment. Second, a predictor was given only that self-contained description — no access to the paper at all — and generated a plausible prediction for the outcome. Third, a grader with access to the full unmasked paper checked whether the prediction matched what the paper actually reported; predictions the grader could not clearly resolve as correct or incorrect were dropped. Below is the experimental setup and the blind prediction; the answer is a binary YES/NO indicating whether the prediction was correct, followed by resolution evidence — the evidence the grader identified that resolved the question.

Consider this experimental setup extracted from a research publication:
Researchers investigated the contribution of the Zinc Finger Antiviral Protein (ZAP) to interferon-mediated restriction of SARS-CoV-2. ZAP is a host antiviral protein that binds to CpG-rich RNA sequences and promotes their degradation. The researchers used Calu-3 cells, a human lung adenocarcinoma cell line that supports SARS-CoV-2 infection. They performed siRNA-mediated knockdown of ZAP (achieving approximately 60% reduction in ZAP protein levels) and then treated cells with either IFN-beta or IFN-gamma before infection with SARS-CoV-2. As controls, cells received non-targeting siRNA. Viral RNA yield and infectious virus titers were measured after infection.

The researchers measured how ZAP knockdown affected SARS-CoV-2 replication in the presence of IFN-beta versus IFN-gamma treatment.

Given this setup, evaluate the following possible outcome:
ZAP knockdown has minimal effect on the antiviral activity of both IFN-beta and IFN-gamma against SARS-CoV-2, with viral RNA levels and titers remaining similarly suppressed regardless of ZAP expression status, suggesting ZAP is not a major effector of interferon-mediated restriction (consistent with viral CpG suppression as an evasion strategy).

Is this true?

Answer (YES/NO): NO